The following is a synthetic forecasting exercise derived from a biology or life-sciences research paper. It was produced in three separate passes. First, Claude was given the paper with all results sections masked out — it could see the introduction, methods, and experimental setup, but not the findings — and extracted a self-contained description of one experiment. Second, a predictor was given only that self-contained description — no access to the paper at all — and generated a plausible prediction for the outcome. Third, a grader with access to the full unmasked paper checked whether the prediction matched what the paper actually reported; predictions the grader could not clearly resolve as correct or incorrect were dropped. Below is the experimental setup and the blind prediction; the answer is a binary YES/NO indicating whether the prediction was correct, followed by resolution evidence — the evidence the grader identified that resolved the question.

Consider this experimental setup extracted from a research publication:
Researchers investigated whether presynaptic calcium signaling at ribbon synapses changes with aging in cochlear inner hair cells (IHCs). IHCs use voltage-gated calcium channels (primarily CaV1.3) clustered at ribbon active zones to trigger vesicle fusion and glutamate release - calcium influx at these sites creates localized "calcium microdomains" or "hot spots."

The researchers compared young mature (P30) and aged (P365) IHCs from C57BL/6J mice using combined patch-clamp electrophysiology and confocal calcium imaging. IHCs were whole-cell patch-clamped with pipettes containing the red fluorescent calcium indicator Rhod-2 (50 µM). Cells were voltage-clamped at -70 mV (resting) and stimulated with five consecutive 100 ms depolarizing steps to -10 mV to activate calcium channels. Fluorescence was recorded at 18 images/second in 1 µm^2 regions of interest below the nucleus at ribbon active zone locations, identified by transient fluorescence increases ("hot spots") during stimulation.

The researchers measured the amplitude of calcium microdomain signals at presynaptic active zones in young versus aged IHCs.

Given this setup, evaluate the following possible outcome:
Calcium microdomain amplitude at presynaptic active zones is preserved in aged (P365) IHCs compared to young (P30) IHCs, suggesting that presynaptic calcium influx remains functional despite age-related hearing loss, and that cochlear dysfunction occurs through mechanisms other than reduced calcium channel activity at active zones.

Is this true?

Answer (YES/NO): NO